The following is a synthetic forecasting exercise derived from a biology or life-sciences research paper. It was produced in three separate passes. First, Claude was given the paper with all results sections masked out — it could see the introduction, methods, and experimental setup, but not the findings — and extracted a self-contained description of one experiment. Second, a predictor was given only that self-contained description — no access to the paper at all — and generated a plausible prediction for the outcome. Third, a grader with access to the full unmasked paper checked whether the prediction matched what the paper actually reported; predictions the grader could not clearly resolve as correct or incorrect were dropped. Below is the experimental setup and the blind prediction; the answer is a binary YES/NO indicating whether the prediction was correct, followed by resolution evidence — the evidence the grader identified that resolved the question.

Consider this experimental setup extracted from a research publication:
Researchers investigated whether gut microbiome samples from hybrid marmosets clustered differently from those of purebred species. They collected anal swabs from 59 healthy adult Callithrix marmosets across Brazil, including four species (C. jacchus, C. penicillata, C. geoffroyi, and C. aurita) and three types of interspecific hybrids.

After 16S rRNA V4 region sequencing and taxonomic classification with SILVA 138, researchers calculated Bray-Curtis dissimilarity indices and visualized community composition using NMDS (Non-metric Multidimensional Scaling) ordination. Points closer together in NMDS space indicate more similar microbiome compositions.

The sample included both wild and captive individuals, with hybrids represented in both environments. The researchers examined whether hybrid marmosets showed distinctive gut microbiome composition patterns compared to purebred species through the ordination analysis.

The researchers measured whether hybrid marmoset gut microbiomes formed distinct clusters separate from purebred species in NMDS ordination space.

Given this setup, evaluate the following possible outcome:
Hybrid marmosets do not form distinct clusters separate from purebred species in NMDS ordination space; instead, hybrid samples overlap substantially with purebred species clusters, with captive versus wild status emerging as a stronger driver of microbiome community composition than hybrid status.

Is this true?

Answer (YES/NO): YES